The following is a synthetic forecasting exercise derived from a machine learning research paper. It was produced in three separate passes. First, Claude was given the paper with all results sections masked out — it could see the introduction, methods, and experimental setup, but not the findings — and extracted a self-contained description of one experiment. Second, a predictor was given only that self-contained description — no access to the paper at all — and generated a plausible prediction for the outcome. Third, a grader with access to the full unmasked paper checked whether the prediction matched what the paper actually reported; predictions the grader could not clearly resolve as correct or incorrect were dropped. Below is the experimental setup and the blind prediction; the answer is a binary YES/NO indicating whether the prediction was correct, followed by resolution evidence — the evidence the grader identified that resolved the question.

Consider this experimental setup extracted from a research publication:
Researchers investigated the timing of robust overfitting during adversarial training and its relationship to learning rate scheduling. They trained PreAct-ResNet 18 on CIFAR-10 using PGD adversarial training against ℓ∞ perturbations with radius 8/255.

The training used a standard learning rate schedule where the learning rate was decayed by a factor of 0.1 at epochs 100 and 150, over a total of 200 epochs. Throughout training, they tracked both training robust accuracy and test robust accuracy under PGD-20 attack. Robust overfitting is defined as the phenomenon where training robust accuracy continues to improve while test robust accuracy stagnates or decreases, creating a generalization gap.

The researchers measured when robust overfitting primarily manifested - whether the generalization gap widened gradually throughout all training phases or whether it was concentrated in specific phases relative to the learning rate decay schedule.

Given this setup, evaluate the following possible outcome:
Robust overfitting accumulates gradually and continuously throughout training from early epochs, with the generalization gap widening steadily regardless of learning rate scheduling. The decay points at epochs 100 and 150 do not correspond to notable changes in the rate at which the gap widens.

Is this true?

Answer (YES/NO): NO